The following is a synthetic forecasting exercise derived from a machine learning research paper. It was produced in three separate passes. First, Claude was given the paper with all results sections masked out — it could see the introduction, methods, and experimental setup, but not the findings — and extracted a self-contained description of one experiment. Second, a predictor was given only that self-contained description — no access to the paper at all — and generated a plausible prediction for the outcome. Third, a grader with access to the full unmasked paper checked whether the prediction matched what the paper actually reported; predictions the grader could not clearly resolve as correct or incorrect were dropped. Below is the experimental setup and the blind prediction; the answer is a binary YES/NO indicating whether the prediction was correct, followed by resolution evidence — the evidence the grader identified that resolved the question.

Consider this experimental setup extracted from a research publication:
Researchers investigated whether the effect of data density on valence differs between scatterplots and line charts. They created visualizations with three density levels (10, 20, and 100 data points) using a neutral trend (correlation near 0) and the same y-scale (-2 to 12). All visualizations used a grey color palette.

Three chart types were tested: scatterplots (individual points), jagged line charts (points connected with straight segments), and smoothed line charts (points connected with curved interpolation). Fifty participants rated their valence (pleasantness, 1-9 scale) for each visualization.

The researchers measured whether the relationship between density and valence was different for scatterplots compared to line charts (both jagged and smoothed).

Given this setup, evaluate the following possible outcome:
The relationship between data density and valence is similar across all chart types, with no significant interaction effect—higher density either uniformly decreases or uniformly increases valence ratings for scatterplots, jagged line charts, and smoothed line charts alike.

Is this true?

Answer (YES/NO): YES